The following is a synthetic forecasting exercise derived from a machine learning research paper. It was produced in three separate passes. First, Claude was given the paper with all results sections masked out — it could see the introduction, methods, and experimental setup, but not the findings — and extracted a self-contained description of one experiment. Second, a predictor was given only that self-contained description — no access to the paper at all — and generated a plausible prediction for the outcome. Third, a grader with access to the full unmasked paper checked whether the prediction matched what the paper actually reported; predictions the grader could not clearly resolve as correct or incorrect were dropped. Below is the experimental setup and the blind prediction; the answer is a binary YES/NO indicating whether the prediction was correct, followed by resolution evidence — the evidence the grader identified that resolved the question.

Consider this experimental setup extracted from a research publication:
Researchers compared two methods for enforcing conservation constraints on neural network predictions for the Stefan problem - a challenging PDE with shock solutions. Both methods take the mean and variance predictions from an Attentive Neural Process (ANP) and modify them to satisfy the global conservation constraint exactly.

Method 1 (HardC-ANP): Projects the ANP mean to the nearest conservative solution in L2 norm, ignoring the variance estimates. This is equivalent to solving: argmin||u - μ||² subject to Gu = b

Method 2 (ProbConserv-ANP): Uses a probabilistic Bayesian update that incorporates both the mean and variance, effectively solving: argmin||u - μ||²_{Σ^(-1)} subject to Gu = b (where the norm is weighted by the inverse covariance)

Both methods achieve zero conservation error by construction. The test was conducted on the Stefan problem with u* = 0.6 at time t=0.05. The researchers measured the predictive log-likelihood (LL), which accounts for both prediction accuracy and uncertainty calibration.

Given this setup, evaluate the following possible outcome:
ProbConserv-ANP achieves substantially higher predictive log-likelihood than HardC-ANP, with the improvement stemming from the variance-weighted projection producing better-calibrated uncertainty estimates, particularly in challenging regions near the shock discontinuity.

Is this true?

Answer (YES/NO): YES